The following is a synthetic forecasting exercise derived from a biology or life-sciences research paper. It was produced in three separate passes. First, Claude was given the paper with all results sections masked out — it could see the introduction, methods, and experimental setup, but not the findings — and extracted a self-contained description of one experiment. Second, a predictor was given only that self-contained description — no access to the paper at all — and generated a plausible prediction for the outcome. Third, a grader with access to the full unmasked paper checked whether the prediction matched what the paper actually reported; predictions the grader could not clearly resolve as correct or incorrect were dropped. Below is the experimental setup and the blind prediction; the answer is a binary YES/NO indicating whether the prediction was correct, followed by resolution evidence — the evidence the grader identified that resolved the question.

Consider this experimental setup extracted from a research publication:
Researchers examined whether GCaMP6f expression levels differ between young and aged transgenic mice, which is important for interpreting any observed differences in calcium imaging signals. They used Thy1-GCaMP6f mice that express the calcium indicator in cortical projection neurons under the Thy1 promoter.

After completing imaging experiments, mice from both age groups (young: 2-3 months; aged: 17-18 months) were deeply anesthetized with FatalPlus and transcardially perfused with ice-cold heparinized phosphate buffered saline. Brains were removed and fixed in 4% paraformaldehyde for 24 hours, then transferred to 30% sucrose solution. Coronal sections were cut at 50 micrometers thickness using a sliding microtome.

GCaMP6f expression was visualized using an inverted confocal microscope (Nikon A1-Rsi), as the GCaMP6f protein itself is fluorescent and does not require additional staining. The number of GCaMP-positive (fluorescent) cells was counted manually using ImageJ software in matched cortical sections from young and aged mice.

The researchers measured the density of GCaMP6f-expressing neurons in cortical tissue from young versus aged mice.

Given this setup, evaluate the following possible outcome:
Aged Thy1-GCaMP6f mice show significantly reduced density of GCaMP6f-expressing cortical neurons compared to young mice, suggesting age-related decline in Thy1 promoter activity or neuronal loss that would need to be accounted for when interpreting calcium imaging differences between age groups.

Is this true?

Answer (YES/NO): NO